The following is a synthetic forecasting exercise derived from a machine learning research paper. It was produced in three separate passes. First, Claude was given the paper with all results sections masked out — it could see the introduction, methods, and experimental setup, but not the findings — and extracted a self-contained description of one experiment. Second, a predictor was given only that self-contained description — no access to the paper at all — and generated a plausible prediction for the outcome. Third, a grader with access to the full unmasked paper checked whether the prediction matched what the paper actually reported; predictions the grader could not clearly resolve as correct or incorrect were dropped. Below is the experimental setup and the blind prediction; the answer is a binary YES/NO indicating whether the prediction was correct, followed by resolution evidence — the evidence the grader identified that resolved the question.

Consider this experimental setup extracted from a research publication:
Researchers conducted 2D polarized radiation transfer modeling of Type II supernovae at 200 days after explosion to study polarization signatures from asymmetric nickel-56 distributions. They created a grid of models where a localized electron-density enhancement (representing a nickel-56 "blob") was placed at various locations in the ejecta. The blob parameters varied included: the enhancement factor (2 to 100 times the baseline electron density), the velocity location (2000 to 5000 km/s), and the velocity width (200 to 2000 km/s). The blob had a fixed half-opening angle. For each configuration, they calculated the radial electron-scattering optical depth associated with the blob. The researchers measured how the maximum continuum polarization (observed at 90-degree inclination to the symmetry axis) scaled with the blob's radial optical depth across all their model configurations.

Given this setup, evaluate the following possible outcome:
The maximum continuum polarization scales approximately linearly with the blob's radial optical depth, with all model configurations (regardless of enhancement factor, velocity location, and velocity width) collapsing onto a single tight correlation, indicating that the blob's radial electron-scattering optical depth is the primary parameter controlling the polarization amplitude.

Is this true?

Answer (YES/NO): NO